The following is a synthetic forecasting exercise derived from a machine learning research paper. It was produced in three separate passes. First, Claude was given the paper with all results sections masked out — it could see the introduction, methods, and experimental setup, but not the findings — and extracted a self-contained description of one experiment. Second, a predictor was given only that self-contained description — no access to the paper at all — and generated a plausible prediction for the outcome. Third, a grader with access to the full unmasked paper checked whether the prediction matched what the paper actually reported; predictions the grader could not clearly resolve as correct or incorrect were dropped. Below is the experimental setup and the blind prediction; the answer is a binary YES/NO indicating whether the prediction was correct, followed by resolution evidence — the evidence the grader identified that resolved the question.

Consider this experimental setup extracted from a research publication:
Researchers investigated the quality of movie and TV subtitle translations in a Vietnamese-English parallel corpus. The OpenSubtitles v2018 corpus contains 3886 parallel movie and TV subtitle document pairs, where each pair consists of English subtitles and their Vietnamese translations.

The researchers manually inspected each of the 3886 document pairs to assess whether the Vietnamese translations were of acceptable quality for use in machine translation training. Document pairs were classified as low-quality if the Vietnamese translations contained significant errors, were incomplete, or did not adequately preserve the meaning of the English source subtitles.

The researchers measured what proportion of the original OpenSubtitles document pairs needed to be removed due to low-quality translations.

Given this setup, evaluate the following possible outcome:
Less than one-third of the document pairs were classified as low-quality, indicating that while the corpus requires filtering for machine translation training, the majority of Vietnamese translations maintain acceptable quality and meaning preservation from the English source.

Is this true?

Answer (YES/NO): YES